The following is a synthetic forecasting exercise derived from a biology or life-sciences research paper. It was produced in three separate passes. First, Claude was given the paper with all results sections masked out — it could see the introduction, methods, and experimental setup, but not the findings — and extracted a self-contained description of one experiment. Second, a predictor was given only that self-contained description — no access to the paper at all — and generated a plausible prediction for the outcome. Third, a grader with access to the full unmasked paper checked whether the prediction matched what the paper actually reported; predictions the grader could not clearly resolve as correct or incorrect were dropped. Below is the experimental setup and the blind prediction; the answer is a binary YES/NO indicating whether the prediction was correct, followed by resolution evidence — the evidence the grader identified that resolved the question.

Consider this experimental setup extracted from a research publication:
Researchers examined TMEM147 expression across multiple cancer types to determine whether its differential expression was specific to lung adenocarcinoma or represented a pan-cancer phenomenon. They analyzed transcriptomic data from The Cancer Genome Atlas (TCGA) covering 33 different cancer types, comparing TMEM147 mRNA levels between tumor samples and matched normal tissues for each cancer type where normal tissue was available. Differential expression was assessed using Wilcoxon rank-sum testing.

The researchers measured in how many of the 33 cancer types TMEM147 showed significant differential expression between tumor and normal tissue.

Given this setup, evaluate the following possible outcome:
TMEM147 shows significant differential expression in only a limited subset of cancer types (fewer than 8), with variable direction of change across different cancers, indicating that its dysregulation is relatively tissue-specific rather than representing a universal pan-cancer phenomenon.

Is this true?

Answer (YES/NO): NO